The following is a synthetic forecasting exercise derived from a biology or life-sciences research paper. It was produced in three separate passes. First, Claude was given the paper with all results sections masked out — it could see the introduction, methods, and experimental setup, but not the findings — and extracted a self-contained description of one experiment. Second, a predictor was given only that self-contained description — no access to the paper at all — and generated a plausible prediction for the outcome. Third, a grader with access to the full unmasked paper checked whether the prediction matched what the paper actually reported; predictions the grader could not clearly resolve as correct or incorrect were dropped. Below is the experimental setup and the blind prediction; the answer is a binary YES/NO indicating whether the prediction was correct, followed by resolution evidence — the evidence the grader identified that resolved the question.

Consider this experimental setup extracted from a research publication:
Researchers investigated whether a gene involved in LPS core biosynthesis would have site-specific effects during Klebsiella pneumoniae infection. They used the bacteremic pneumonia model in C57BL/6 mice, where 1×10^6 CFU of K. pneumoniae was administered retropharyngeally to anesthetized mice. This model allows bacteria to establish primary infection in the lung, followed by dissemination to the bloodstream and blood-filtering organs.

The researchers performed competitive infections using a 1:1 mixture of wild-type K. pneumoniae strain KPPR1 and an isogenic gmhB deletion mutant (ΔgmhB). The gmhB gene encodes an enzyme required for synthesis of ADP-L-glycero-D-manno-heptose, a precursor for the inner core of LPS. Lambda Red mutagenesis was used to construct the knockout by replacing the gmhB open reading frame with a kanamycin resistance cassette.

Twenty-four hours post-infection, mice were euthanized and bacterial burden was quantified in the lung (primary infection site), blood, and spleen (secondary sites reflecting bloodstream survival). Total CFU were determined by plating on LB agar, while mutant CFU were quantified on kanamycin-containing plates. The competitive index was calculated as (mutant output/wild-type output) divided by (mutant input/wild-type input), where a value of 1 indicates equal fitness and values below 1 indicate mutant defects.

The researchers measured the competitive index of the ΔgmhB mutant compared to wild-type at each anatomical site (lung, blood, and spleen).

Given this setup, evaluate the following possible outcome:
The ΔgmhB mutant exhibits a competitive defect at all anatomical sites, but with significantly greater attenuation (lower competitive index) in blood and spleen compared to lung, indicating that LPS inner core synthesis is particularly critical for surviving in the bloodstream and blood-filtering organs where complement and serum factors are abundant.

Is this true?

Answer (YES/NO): NO